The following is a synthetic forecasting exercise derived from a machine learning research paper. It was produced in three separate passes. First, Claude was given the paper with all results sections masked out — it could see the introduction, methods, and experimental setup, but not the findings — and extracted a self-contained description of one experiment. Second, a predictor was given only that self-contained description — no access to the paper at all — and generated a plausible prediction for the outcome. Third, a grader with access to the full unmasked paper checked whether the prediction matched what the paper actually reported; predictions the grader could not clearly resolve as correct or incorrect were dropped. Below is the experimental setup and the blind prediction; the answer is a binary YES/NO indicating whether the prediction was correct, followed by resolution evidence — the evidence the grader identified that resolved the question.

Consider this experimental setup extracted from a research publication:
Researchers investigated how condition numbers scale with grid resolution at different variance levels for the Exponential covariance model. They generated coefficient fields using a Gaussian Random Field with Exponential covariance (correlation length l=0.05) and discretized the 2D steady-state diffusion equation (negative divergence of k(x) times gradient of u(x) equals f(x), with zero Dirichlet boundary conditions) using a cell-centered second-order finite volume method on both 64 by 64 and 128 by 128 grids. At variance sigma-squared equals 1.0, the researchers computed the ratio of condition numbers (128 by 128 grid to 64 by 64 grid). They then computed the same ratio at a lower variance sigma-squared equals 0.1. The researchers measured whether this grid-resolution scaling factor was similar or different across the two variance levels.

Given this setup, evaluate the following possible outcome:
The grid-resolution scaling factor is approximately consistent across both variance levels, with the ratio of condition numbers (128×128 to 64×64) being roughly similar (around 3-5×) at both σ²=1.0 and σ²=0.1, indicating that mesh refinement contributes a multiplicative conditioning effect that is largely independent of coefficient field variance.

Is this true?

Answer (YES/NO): NO